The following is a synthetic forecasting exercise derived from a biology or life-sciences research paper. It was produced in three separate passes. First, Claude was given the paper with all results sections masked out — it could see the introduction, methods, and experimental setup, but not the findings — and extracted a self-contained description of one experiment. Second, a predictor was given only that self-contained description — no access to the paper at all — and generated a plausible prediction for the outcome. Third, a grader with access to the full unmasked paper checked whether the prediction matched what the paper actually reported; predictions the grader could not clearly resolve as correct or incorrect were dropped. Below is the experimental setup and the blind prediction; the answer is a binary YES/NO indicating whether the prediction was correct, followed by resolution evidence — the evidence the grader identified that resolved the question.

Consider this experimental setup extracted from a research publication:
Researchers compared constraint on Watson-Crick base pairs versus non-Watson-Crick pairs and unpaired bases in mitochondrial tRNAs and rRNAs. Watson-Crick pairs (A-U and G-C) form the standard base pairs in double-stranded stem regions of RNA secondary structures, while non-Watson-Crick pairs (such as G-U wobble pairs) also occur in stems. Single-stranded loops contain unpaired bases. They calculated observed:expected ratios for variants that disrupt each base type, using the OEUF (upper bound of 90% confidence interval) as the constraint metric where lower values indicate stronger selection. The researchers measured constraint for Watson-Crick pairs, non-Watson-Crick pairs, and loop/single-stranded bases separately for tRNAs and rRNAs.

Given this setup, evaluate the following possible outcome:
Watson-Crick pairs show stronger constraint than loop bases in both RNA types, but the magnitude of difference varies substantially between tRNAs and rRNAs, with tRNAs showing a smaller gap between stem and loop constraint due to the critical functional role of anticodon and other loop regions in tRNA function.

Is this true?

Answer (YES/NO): NO